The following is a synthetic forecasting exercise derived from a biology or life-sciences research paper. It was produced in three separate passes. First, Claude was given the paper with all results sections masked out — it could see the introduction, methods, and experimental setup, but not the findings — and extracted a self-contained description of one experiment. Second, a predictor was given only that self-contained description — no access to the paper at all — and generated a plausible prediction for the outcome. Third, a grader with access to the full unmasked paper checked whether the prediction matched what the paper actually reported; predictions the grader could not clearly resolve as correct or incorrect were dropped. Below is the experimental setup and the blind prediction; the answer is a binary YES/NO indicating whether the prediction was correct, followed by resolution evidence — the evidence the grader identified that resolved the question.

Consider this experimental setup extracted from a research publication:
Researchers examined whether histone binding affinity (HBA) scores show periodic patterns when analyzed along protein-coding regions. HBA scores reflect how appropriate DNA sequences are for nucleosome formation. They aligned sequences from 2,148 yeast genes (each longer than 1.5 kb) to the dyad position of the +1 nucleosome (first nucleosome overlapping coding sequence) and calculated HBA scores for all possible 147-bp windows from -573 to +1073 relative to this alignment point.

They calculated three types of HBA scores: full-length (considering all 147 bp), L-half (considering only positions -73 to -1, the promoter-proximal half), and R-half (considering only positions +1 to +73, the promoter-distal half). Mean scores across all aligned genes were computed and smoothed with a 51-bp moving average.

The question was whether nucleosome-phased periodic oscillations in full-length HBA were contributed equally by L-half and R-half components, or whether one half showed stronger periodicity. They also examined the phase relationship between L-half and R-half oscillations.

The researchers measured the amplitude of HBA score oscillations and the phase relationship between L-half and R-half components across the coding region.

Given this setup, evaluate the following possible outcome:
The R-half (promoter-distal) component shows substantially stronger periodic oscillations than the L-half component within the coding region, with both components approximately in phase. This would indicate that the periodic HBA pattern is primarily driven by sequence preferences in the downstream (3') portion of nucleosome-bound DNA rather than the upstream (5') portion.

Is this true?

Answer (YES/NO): NO